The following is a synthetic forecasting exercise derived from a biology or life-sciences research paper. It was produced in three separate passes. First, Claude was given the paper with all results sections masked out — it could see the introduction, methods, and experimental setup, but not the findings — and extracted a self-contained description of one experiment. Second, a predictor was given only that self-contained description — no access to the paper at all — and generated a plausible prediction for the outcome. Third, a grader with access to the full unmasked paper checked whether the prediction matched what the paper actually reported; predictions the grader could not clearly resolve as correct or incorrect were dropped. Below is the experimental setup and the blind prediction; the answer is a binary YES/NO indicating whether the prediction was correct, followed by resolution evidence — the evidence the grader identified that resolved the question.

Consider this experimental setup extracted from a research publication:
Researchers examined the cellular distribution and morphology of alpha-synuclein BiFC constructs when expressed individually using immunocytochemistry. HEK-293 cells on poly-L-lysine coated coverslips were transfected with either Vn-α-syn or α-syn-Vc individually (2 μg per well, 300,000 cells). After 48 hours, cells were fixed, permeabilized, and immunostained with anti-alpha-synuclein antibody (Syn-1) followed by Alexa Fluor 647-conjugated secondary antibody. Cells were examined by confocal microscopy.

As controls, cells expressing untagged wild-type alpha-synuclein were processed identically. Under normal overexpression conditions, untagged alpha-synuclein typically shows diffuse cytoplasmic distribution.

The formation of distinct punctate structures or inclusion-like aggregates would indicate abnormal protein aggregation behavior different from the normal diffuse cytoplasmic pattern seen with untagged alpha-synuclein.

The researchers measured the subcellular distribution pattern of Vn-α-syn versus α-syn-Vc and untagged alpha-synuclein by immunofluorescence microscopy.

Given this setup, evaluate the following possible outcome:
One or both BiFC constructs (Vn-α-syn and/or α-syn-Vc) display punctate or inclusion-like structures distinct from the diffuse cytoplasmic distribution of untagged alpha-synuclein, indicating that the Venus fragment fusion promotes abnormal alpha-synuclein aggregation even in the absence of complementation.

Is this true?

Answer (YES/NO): NO